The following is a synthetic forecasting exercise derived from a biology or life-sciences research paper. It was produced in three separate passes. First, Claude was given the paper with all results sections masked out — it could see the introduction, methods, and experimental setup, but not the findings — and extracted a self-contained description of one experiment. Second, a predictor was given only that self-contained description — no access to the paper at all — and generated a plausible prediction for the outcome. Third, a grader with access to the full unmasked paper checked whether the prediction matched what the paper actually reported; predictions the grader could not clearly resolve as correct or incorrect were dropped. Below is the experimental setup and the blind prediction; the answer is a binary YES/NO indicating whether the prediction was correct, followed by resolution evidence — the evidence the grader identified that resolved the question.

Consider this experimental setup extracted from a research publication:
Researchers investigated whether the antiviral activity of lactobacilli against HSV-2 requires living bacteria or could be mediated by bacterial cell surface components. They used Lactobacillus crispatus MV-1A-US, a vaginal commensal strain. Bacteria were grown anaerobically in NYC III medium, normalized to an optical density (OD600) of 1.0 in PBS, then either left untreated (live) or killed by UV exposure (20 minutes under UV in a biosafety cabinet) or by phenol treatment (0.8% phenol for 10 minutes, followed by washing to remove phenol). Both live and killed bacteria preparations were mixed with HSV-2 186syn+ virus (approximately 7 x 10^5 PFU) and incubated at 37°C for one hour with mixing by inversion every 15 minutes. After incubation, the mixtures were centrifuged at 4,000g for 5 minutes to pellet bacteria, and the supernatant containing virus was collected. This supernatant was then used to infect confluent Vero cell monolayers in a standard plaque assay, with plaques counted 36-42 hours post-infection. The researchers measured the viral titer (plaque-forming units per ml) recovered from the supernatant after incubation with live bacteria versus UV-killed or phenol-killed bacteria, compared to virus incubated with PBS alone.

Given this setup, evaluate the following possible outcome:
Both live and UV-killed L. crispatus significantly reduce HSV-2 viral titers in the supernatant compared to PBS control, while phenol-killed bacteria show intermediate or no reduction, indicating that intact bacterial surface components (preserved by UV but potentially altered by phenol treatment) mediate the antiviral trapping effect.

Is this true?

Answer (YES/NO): NO